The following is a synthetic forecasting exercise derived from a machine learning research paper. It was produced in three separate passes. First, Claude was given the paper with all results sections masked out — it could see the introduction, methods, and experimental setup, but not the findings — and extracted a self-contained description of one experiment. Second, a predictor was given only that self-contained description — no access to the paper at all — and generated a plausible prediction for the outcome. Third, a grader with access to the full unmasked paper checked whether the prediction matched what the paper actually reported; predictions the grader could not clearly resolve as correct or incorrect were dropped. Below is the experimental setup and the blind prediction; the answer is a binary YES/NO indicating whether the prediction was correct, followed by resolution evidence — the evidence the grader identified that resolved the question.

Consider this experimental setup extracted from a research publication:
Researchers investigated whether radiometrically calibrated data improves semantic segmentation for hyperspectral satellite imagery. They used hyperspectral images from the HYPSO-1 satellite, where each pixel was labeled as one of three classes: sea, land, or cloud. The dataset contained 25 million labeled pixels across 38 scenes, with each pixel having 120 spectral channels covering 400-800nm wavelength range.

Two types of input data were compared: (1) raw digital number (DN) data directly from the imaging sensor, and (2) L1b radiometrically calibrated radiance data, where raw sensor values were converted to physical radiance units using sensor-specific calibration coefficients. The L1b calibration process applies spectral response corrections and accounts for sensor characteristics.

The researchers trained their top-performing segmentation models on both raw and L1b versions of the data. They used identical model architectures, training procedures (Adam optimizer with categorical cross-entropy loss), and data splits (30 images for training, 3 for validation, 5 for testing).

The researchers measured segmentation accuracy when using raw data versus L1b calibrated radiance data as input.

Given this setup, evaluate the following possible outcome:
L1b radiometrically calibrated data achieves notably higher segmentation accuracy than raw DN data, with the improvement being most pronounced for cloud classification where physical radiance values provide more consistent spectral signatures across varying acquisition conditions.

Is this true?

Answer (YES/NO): NO